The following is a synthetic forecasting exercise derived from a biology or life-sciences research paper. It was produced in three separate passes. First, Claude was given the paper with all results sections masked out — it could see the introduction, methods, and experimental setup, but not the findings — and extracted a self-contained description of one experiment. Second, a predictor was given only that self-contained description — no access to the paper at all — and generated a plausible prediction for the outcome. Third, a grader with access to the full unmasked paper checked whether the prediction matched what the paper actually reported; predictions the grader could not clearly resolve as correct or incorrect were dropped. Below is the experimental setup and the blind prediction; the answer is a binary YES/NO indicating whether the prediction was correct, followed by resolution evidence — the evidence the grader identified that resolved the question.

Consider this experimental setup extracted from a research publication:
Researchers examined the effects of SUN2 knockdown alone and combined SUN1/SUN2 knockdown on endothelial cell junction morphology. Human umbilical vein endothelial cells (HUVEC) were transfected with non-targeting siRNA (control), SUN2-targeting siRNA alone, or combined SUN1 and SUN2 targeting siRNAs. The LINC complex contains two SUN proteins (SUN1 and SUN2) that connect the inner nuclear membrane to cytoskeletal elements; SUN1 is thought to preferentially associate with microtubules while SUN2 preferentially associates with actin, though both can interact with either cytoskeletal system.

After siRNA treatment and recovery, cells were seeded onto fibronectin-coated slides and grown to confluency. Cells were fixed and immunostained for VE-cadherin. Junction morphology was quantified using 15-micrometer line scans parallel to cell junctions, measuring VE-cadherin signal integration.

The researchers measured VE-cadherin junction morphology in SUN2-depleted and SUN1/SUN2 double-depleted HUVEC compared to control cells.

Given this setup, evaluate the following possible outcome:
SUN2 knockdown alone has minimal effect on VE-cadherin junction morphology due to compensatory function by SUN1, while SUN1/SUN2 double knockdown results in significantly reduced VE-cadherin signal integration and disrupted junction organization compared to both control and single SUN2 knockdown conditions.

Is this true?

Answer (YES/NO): NO